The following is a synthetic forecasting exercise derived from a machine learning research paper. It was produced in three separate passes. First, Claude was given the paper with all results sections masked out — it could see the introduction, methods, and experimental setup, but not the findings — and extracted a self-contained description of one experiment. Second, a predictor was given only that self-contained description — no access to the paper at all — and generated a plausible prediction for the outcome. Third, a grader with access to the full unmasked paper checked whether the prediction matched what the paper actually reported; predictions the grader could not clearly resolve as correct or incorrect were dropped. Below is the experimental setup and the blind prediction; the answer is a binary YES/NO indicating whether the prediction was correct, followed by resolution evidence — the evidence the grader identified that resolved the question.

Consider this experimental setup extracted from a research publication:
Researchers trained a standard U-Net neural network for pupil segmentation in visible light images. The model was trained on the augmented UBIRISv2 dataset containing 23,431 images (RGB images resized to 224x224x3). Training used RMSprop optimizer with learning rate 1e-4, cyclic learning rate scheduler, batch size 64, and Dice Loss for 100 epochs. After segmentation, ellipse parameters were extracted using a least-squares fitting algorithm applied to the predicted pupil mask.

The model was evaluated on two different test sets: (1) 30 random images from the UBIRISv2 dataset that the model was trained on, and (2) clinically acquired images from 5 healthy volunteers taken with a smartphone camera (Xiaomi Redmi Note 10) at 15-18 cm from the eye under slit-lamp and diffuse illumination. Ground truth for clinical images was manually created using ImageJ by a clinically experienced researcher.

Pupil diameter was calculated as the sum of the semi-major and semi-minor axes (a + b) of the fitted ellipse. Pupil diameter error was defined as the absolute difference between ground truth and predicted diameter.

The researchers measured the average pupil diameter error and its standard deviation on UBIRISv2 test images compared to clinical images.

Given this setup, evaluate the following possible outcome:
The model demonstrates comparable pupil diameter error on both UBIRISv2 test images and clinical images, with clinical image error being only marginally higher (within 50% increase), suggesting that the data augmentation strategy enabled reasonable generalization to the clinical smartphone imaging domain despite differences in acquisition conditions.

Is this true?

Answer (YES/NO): NO